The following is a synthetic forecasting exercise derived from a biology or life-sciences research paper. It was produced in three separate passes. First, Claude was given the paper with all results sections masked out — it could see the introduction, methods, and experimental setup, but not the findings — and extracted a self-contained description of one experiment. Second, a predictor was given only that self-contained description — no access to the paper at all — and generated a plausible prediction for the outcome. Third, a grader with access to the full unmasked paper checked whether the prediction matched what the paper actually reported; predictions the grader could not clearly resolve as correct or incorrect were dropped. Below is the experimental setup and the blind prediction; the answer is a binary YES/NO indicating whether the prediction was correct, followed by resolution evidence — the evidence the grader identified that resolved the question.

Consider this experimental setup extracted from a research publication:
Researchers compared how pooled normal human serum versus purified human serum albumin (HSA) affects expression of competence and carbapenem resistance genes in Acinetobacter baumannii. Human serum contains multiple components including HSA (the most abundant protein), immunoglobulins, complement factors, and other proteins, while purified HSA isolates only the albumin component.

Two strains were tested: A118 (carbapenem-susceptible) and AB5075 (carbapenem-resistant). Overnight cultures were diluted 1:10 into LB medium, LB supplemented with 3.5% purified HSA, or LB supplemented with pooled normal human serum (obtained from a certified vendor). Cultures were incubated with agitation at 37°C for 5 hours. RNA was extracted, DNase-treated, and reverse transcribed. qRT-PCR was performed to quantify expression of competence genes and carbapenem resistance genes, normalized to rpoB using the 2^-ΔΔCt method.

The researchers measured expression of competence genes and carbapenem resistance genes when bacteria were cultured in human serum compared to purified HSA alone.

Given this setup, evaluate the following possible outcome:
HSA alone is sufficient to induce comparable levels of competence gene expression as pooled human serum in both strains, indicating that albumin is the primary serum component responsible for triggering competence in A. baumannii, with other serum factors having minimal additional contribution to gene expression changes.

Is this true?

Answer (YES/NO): NO